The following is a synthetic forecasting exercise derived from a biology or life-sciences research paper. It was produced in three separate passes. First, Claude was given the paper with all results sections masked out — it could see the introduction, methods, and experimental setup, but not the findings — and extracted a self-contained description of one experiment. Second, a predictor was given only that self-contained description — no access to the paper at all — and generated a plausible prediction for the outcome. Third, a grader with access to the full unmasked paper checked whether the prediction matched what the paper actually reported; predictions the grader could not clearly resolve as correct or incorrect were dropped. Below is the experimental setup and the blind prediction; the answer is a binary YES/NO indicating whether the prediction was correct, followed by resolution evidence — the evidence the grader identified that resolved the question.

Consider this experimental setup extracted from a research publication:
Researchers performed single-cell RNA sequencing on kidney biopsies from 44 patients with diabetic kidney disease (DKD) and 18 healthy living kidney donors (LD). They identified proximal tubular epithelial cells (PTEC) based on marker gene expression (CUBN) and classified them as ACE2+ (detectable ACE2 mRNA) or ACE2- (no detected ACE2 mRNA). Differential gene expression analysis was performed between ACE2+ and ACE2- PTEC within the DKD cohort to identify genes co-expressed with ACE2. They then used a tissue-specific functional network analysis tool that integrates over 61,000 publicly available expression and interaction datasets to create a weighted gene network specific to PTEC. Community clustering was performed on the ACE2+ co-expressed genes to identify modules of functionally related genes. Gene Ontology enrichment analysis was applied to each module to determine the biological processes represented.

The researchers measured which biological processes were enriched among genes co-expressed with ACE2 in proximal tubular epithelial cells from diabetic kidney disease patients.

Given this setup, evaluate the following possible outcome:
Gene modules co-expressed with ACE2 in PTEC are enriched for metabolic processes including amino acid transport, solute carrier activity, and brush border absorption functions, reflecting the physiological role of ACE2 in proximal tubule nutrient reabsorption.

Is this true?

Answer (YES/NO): NO